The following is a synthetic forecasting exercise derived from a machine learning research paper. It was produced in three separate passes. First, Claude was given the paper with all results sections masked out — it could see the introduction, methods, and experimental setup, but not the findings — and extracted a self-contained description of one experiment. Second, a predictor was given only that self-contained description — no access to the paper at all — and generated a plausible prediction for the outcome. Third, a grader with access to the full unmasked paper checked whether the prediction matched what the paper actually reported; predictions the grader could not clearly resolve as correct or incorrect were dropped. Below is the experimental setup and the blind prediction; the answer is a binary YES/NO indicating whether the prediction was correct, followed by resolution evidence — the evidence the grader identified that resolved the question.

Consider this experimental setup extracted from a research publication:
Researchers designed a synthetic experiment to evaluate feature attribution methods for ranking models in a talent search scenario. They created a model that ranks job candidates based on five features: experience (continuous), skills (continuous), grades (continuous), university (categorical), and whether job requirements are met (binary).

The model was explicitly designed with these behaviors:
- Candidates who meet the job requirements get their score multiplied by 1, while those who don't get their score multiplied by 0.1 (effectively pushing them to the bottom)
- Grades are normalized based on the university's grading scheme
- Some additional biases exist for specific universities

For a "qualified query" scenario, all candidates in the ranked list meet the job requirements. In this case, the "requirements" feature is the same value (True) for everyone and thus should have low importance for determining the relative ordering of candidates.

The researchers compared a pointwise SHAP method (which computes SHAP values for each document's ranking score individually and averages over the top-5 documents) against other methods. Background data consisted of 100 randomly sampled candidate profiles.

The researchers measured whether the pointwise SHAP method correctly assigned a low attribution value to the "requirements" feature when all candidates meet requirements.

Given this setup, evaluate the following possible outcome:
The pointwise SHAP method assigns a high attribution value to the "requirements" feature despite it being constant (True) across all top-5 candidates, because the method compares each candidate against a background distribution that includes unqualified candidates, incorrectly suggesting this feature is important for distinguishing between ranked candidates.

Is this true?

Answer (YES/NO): YES